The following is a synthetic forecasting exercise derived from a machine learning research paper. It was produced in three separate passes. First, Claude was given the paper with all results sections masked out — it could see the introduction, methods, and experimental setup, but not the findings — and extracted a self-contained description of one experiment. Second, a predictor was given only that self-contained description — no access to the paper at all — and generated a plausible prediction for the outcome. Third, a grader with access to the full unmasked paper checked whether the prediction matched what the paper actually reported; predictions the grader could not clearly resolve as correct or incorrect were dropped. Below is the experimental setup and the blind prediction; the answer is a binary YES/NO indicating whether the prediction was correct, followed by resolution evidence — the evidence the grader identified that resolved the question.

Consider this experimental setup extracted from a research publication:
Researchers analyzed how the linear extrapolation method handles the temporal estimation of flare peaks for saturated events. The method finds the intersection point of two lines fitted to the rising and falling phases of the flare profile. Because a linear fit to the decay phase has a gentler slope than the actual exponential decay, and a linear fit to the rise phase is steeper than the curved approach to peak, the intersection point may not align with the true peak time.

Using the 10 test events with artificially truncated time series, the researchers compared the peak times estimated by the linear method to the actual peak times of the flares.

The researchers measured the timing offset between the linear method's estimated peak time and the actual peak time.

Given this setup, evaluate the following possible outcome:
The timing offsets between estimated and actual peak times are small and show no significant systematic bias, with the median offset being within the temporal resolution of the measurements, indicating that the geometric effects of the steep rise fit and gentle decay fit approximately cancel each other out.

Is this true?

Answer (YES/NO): NO